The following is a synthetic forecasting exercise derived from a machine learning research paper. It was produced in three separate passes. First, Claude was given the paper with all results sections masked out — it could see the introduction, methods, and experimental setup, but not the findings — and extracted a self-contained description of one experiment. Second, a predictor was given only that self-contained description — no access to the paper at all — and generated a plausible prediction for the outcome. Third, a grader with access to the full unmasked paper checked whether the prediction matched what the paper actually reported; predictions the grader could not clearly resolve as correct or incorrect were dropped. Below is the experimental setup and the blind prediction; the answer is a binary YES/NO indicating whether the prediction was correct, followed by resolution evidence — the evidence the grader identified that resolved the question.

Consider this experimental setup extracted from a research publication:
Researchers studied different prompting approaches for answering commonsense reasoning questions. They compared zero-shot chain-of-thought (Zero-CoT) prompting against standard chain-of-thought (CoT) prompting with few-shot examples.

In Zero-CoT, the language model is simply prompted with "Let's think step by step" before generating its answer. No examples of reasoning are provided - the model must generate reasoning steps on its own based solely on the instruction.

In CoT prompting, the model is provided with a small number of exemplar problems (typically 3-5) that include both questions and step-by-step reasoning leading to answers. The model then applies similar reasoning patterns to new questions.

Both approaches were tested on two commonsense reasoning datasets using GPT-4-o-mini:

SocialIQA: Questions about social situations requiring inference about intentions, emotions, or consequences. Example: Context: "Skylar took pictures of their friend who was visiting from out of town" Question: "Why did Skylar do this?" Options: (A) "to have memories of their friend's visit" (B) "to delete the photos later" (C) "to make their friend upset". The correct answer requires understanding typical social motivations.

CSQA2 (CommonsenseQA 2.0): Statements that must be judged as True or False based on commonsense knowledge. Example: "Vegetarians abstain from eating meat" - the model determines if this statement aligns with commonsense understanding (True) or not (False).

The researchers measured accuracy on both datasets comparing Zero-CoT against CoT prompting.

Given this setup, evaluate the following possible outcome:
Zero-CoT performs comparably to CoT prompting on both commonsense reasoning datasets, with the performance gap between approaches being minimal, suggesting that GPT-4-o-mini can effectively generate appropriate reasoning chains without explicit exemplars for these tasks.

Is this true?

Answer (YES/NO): YES